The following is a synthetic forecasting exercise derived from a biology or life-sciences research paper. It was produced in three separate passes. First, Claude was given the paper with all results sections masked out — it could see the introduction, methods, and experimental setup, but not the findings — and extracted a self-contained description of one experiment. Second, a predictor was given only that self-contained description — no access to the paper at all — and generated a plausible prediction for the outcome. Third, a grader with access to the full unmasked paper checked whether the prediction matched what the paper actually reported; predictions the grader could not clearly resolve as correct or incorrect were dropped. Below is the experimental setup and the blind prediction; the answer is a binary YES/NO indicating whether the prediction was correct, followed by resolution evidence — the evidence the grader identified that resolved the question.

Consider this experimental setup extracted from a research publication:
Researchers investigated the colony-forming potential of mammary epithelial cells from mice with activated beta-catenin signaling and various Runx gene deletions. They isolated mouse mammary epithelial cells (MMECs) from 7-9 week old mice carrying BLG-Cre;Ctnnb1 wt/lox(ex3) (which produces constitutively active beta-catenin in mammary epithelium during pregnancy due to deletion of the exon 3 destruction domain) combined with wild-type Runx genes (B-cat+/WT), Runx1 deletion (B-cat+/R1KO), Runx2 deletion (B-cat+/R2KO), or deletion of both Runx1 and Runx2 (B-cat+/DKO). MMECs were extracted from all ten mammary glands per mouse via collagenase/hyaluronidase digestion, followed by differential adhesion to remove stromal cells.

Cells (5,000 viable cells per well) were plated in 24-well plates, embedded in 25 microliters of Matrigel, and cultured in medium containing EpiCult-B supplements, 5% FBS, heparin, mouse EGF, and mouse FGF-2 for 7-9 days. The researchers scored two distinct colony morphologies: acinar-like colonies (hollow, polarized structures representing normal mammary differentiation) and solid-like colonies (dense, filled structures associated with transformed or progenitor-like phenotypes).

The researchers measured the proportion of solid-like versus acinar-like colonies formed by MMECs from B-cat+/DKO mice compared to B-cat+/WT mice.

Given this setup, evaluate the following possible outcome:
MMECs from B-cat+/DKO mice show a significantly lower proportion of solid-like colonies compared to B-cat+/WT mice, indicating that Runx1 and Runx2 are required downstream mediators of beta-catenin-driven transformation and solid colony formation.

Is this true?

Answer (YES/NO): NO